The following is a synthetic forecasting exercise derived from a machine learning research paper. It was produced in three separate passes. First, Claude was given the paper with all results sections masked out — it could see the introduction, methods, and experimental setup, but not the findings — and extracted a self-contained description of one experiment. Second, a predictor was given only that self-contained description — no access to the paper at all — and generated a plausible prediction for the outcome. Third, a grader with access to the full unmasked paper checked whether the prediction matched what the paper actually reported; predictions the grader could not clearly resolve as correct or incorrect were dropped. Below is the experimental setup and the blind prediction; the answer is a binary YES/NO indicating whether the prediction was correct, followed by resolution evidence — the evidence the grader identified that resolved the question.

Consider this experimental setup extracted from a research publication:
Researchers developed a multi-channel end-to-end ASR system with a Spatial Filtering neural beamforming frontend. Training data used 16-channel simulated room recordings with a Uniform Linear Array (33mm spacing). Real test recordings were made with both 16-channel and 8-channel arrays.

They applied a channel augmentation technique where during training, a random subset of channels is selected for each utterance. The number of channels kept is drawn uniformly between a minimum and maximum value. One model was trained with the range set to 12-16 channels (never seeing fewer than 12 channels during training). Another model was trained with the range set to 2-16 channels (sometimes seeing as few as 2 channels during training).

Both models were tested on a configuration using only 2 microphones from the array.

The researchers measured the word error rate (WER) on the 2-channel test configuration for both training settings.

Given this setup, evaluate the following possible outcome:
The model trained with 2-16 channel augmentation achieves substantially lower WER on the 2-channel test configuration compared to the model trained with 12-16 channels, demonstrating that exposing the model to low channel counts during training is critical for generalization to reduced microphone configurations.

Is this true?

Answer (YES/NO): NO